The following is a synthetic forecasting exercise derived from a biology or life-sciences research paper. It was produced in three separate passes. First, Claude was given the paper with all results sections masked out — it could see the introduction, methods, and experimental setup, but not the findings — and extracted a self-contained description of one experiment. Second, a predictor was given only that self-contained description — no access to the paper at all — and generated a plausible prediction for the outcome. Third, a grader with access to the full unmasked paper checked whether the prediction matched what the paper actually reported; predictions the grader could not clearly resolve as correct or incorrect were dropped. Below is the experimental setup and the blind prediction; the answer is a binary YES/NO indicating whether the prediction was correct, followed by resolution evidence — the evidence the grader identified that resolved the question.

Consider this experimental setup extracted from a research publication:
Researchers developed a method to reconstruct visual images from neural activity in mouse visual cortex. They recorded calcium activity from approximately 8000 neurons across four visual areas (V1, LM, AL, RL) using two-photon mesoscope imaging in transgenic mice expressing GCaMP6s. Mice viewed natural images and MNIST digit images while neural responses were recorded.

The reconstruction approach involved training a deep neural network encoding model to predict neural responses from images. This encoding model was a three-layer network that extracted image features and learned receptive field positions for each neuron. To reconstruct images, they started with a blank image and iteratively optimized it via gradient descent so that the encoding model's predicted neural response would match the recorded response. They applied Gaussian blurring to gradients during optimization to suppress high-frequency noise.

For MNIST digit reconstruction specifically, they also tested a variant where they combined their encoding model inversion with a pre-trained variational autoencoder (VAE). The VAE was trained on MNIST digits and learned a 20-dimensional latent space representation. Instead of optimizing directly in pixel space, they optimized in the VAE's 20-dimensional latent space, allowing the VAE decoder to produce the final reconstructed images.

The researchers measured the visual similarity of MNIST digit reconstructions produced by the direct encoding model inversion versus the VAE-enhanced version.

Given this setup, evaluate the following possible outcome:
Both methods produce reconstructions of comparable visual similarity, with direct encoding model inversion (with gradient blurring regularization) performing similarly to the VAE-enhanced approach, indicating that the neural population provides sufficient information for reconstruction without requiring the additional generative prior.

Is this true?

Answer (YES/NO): NO